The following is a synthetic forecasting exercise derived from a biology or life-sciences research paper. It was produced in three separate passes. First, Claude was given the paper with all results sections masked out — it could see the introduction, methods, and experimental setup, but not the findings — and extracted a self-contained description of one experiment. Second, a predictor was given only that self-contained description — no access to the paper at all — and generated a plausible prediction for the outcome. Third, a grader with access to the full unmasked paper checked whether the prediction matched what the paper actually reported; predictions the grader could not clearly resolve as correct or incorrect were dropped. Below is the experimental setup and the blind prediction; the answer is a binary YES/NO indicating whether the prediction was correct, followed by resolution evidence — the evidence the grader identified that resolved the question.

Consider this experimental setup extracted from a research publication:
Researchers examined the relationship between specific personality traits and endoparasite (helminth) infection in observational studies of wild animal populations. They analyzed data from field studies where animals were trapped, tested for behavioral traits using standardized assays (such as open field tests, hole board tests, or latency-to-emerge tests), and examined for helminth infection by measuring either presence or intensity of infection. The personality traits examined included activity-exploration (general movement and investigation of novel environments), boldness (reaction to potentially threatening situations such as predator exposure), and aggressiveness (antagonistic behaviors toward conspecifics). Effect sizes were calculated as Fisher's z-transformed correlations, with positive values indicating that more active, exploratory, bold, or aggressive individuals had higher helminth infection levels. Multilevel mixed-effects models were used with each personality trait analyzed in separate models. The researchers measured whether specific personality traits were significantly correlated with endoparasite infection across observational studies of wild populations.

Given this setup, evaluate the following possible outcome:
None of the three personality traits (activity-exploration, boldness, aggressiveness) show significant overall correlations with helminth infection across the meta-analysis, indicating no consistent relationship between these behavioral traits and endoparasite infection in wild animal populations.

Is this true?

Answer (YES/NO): YES